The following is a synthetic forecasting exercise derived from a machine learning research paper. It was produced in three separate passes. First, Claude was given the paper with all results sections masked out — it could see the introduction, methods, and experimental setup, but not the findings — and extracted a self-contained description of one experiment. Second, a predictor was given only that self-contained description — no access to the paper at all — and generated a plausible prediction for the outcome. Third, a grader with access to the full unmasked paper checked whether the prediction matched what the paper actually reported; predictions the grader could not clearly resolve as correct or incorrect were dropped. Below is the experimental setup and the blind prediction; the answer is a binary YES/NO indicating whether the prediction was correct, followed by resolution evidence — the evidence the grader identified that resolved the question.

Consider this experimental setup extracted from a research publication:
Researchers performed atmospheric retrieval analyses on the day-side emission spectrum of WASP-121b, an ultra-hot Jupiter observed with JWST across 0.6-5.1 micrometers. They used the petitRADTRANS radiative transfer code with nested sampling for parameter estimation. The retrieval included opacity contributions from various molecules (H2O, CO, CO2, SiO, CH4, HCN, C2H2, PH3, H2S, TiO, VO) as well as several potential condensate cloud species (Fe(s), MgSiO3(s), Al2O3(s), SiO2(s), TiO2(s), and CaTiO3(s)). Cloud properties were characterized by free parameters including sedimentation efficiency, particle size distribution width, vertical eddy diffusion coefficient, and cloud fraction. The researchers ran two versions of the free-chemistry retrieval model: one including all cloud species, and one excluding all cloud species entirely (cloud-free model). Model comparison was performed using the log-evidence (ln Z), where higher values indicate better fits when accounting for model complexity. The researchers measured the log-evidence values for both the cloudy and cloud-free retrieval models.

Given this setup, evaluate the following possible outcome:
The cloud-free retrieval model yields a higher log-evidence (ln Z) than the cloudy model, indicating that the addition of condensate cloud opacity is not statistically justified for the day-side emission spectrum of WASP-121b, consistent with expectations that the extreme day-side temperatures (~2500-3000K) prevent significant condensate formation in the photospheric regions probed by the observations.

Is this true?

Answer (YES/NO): NO